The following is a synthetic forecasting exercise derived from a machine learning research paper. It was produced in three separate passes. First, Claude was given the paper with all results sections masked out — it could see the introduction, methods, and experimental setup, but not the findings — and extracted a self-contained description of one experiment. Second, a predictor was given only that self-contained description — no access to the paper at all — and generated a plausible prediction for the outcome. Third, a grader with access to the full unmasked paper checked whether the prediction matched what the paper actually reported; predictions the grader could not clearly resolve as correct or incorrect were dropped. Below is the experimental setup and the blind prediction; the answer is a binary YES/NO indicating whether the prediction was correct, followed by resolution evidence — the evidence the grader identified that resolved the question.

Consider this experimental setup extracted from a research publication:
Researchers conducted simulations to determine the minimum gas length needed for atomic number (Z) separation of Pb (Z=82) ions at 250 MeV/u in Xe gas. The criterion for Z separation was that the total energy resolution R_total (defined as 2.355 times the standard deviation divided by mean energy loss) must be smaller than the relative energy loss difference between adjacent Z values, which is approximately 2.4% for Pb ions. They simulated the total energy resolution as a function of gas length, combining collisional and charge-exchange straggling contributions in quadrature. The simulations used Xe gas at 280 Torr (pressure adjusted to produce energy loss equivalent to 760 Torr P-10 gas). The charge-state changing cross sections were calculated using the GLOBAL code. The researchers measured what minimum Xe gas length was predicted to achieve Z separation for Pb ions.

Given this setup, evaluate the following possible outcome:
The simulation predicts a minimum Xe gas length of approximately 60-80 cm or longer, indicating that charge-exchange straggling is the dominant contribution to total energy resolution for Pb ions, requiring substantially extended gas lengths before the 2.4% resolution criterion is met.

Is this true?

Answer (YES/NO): NO